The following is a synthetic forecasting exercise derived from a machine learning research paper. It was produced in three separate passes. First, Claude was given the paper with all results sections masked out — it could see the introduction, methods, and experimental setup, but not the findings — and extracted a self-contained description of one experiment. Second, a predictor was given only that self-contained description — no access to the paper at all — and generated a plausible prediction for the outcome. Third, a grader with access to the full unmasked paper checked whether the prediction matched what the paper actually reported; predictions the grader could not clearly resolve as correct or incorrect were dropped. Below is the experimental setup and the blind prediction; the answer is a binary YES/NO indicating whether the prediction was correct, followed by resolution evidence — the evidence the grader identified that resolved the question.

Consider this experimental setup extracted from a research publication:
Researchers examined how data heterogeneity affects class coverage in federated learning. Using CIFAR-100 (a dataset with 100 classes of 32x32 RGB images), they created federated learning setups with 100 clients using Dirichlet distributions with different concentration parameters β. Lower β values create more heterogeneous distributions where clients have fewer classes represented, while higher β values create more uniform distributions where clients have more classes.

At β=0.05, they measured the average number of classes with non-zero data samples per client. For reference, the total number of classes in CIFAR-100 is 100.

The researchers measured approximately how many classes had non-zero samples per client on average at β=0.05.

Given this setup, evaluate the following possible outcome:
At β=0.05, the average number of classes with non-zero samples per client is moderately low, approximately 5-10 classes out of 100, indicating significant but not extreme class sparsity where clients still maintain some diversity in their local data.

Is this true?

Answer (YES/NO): NO